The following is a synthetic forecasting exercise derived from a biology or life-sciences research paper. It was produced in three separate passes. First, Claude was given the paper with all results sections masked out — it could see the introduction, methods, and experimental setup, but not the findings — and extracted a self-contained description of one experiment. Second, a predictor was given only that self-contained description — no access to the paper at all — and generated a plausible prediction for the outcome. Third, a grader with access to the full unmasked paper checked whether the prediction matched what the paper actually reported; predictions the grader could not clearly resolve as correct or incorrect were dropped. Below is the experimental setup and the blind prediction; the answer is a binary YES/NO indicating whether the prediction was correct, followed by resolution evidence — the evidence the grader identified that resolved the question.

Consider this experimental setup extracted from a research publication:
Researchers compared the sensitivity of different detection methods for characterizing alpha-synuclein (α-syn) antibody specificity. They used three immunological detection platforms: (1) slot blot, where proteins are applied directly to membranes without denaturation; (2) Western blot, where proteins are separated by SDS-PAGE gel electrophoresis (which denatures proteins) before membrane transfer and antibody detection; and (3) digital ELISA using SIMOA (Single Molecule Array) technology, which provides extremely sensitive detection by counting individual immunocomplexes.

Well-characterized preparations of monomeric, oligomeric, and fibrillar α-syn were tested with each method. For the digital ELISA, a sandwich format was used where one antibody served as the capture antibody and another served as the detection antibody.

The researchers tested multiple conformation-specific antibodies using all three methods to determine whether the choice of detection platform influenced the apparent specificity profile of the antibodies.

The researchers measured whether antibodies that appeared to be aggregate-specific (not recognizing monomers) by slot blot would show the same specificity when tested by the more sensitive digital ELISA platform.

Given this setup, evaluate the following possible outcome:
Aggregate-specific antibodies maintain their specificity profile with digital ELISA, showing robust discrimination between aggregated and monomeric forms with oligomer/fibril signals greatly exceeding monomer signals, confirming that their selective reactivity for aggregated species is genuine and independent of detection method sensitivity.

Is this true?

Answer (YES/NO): YES